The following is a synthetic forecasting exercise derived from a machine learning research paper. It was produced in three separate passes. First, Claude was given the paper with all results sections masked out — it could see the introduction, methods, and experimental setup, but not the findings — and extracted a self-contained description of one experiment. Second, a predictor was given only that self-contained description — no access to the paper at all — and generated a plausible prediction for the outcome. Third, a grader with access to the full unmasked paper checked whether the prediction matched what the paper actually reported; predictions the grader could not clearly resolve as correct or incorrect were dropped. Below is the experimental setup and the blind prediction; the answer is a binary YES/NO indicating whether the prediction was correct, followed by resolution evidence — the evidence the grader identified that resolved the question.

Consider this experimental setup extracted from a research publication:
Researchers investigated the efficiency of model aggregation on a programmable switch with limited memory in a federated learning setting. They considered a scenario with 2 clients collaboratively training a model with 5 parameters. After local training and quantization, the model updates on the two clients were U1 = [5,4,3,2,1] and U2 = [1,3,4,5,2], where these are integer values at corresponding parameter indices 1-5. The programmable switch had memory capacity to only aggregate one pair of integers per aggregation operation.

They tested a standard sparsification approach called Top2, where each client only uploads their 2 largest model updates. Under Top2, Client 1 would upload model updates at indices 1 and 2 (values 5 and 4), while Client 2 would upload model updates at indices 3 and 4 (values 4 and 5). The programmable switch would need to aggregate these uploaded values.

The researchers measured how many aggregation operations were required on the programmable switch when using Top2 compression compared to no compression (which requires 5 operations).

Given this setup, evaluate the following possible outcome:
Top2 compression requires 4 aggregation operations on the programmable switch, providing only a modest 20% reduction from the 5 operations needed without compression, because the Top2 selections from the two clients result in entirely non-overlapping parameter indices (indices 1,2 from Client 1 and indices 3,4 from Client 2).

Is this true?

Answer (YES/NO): YES